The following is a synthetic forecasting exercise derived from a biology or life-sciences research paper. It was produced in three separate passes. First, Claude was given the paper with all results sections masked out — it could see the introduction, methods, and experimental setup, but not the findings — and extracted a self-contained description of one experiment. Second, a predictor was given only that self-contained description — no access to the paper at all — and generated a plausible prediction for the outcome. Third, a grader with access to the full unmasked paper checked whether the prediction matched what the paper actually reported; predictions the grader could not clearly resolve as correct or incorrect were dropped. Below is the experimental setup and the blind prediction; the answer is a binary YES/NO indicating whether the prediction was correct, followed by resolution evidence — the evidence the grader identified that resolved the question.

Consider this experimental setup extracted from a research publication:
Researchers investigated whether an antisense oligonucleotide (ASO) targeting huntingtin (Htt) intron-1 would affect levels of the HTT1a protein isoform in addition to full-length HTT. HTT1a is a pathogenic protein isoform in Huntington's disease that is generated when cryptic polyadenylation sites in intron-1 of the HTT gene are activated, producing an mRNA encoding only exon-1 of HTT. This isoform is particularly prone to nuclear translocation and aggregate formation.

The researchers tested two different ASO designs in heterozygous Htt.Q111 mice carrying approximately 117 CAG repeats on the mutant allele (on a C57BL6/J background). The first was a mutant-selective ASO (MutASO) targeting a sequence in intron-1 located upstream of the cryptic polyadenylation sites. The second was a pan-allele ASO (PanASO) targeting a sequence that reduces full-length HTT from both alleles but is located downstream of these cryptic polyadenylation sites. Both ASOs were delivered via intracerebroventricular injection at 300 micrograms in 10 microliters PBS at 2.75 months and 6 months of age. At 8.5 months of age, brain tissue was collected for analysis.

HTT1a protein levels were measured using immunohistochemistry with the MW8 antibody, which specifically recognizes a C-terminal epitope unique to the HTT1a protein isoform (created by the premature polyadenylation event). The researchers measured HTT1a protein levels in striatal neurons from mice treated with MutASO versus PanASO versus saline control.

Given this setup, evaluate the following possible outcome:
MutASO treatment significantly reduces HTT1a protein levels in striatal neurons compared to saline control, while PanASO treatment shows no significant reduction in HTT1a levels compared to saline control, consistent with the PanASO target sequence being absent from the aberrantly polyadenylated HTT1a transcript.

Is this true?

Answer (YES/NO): YES